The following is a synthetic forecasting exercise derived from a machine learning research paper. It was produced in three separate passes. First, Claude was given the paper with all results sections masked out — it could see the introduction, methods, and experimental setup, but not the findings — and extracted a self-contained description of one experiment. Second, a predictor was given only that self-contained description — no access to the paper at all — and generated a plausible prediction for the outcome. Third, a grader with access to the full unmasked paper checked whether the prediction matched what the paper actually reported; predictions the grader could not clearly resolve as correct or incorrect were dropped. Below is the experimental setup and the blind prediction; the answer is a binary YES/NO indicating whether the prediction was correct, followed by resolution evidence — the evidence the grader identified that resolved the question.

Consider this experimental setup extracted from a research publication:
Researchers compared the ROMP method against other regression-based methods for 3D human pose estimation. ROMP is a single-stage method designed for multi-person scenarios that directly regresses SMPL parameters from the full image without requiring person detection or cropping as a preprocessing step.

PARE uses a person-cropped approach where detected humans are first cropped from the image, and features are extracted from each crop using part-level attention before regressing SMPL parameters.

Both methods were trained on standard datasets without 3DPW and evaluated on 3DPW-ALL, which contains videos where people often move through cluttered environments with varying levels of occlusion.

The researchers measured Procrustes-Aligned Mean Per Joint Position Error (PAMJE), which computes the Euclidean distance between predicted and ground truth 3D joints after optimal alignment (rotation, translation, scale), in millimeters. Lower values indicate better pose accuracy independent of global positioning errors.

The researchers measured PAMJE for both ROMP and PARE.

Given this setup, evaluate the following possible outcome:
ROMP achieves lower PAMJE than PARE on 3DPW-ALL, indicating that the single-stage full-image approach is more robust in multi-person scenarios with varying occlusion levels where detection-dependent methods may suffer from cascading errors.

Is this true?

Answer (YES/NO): NO